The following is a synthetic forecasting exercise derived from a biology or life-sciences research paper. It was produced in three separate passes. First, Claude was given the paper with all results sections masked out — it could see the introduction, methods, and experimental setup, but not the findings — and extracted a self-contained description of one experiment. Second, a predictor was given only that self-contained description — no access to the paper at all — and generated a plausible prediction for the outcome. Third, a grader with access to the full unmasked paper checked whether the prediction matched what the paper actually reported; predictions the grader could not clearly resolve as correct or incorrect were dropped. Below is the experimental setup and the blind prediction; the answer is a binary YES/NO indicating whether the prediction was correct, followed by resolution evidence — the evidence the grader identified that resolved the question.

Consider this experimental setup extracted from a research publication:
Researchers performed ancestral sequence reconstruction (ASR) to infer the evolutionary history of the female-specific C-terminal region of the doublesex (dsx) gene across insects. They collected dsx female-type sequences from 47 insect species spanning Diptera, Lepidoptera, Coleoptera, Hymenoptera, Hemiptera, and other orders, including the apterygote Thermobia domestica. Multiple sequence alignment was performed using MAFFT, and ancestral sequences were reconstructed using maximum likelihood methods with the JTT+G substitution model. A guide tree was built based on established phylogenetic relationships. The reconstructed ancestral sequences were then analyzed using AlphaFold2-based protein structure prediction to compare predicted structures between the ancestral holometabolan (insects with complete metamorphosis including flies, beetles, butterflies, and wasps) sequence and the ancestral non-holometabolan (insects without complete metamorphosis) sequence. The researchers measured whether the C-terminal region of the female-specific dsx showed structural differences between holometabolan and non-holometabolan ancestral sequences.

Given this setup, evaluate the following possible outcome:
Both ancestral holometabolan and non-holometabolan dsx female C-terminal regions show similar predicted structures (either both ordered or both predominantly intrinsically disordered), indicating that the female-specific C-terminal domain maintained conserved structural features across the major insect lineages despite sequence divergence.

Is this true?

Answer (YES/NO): NO